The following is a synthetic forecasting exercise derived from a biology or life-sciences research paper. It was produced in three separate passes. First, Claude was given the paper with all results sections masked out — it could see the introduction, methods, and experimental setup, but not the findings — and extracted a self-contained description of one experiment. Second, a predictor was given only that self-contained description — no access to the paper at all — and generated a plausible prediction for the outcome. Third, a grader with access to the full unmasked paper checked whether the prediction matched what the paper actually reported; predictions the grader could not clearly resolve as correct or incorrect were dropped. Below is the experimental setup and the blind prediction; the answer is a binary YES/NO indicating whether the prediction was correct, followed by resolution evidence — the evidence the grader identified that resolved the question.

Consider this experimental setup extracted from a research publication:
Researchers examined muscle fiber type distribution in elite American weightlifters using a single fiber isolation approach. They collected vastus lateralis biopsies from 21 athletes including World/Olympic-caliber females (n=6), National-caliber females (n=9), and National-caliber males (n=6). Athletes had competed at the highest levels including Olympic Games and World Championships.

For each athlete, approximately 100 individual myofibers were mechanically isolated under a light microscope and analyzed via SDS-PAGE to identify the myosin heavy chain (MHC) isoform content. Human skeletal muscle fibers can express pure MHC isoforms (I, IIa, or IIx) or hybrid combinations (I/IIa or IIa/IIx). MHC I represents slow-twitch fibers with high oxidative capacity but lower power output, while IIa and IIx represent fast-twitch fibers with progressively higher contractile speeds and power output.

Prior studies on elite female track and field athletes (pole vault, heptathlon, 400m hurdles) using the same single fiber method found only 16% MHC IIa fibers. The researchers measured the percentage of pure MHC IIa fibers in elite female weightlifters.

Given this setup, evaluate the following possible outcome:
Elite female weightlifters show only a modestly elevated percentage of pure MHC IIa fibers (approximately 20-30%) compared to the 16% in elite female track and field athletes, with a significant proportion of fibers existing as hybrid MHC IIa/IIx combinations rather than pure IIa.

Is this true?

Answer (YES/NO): NO